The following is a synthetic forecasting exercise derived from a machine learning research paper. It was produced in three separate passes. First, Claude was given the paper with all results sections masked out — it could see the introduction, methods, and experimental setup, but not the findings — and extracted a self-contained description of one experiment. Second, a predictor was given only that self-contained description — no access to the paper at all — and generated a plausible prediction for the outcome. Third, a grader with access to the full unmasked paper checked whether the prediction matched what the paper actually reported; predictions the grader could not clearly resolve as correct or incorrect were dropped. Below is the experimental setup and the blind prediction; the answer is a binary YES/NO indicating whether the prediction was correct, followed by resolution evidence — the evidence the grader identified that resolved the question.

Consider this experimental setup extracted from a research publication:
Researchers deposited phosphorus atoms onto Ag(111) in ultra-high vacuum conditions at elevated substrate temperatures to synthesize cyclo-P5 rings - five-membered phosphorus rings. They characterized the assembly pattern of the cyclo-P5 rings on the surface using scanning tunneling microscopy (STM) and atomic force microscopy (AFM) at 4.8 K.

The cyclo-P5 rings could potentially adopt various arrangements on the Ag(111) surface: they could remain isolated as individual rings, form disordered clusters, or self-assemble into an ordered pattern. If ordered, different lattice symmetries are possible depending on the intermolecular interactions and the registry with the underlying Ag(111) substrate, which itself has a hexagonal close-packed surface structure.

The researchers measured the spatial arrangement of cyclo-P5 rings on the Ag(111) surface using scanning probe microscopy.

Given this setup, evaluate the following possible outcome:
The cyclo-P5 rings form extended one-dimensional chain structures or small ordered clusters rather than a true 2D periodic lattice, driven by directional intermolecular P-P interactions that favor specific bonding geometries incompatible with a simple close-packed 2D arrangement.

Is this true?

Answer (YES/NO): NO